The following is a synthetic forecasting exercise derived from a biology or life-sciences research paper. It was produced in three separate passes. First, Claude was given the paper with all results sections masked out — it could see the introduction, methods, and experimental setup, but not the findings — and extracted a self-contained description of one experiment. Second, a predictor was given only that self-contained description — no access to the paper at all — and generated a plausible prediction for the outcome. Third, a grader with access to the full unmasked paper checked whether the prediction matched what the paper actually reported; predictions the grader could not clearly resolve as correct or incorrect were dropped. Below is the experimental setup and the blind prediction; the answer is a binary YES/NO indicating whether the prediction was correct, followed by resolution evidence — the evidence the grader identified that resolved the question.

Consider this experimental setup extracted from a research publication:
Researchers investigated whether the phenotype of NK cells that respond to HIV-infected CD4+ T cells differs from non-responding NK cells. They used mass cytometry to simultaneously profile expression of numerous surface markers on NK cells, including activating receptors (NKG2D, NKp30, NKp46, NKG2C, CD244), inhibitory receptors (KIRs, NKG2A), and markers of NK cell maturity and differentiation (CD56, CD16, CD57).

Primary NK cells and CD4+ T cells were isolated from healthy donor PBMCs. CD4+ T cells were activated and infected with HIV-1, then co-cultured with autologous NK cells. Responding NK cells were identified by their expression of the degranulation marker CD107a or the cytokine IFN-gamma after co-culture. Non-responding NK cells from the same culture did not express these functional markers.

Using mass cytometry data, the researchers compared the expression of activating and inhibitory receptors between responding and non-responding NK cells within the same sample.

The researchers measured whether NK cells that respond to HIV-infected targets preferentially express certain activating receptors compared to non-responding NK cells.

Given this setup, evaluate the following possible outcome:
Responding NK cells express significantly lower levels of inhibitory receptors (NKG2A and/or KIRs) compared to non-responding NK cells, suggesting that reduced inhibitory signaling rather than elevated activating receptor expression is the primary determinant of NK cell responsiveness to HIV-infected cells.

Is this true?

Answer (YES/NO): NO